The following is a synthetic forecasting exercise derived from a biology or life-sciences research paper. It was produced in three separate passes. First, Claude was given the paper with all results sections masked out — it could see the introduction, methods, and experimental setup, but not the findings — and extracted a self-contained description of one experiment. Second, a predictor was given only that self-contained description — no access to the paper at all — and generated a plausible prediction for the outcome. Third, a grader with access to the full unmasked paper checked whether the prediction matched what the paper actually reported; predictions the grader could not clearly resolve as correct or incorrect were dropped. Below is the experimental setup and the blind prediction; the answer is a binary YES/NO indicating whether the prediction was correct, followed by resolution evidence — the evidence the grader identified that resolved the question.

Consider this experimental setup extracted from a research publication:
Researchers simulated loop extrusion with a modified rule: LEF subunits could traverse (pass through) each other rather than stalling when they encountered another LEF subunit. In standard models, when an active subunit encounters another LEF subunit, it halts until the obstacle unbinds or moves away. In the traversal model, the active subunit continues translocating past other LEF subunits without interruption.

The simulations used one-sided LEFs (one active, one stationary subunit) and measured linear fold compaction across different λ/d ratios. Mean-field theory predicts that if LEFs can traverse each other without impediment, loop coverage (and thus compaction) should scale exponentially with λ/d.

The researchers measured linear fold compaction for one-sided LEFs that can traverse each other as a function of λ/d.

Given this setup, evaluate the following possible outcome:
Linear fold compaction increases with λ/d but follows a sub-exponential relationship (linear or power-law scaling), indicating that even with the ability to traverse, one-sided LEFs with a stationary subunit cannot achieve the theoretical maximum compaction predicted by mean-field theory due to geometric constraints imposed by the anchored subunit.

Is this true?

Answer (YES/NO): NO